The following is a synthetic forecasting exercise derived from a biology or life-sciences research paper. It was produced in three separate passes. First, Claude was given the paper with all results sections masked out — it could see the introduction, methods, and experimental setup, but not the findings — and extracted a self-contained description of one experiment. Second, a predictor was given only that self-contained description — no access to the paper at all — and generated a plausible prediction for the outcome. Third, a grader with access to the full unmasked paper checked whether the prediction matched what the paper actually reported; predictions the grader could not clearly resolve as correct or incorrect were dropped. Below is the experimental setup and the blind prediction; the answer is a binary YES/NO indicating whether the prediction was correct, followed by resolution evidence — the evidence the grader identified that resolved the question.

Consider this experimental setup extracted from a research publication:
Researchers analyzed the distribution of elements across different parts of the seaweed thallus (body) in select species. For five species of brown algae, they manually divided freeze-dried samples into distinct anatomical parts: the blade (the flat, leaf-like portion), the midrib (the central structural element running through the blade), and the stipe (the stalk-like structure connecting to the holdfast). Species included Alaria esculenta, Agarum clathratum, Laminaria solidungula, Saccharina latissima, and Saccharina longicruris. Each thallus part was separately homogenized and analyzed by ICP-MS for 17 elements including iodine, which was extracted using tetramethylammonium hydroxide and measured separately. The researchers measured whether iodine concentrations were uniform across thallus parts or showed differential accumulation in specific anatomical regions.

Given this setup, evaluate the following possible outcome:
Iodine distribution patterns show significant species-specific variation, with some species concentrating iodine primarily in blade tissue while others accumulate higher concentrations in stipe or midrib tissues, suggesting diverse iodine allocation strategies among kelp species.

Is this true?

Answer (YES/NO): NO